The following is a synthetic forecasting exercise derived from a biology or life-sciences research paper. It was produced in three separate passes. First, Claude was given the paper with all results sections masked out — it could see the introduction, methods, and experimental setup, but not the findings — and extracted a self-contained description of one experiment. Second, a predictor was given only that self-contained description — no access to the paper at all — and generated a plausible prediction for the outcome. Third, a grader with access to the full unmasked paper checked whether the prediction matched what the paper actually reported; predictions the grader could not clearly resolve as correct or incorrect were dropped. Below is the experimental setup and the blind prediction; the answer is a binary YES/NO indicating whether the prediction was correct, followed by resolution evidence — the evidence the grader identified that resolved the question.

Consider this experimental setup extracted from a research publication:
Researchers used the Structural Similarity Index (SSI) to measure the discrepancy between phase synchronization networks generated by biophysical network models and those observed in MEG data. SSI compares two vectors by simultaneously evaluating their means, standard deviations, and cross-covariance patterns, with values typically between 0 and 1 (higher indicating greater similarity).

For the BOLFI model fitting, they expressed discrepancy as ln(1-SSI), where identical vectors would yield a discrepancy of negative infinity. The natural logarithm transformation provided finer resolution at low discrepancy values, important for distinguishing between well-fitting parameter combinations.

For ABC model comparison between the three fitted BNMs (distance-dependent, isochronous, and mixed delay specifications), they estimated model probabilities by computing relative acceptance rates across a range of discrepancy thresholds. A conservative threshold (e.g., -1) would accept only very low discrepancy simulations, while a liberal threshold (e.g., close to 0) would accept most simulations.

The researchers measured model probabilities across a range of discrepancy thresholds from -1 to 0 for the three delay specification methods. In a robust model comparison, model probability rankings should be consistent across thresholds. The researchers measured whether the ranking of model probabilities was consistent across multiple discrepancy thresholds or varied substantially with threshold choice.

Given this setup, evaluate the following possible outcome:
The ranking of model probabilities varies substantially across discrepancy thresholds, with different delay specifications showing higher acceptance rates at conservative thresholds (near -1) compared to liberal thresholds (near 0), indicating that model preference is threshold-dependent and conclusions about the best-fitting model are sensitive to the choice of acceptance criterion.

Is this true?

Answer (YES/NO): NO